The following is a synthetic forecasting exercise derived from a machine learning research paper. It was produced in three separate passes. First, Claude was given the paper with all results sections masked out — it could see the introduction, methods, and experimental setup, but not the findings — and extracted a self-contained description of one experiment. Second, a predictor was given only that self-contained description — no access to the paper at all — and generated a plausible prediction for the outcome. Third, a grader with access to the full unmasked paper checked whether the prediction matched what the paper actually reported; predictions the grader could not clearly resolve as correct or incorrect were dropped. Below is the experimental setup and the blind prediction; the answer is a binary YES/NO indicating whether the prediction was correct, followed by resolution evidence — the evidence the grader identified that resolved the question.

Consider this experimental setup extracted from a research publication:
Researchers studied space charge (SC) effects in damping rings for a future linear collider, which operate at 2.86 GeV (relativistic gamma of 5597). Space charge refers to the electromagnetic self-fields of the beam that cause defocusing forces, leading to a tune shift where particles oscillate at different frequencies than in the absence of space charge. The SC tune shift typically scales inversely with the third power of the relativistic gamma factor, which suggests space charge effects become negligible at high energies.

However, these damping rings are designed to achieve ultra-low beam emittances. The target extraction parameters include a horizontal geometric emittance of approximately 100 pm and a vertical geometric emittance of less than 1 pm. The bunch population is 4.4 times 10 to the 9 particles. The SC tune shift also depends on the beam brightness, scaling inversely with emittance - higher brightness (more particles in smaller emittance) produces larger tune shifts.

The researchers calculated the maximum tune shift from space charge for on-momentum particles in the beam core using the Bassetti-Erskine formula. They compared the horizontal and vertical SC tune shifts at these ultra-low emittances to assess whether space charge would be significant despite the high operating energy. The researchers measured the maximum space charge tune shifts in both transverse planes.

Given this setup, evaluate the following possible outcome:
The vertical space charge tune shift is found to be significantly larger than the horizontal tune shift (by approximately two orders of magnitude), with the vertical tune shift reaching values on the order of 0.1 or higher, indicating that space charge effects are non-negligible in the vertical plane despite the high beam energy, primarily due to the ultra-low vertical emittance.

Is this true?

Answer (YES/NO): NO